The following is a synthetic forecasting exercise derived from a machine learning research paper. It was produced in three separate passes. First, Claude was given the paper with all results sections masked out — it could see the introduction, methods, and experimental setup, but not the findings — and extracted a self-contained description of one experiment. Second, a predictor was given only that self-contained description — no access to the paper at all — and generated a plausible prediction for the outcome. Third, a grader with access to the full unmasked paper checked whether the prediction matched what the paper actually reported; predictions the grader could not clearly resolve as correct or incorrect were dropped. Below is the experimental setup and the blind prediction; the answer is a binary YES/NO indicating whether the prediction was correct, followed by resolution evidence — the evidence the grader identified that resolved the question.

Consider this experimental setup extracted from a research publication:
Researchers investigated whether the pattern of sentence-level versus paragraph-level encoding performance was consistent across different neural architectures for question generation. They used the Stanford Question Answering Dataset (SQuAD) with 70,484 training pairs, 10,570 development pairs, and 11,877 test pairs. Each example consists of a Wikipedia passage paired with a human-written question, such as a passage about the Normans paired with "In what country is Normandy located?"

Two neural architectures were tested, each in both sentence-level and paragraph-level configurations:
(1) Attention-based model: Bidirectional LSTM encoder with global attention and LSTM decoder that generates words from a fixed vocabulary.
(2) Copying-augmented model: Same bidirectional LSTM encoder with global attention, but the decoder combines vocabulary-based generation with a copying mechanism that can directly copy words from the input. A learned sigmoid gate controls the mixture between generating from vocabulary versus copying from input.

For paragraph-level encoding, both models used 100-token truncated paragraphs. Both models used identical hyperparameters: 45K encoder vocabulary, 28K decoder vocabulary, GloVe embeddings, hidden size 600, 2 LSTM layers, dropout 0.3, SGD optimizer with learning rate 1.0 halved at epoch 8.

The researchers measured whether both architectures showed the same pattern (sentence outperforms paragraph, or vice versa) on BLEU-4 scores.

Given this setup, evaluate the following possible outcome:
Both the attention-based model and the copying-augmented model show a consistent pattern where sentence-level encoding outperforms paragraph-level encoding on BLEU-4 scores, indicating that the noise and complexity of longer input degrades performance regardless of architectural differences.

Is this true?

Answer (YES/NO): YES